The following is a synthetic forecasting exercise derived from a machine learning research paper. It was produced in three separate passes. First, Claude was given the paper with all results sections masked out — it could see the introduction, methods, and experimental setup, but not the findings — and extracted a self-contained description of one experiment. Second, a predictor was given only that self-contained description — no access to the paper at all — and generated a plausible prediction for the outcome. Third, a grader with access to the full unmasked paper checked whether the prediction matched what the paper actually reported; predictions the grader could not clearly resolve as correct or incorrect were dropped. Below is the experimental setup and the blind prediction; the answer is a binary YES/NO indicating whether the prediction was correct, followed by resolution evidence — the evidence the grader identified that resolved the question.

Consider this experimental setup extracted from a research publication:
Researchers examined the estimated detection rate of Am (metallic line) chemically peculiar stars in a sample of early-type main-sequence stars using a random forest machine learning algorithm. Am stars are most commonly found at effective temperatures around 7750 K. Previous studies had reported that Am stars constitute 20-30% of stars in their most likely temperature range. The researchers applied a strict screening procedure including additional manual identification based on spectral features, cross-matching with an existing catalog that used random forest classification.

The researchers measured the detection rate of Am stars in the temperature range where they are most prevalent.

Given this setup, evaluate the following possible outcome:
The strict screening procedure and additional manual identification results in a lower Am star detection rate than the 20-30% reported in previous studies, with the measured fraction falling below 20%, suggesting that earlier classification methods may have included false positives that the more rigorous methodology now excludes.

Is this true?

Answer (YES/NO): YES